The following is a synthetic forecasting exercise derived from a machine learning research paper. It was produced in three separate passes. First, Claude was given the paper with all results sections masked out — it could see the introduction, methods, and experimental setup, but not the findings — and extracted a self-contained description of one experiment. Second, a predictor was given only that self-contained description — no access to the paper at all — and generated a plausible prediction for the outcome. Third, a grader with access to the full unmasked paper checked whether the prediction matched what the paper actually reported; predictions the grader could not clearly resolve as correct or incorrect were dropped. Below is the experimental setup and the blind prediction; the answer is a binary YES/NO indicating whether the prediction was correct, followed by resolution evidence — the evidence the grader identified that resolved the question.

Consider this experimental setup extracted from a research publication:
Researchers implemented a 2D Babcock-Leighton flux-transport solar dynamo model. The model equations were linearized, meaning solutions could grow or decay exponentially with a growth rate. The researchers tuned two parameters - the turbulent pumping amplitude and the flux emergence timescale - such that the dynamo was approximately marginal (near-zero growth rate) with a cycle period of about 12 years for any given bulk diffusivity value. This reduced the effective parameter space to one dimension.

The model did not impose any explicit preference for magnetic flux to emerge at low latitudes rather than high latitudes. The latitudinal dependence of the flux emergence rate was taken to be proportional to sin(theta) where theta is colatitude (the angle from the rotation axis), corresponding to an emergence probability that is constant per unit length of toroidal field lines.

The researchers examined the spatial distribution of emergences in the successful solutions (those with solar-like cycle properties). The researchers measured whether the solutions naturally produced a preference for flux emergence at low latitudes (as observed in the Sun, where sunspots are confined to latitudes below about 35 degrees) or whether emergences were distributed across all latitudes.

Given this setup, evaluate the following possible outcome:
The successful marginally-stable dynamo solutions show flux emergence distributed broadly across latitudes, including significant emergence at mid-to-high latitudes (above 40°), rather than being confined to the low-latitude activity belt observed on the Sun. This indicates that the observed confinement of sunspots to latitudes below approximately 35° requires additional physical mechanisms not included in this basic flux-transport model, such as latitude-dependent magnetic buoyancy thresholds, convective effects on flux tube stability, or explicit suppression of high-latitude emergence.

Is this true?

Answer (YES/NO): NO